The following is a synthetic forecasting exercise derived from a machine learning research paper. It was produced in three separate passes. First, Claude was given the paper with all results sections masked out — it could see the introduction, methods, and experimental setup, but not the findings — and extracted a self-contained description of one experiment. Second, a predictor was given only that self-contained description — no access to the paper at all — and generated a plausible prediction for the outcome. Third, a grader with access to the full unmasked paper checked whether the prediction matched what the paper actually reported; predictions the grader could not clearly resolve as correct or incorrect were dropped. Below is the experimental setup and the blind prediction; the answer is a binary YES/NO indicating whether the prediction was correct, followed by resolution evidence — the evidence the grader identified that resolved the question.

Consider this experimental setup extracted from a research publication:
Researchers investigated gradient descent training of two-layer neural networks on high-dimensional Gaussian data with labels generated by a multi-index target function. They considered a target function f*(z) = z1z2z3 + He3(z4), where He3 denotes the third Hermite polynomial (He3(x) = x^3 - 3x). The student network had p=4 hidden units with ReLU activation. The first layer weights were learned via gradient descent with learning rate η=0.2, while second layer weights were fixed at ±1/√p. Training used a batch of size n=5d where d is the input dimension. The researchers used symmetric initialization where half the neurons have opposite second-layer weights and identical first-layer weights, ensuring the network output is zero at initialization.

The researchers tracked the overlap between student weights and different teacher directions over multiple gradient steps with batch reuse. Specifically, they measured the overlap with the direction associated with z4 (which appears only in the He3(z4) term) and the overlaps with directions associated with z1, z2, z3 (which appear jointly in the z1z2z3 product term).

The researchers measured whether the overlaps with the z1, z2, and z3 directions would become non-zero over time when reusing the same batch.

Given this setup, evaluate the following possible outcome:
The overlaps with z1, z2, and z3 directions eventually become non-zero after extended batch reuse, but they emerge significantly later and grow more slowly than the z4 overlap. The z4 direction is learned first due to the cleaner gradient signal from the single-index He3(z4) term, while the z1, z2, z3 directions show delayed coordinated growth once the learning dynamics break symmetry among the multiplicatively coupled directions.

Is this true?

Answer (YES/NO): NO